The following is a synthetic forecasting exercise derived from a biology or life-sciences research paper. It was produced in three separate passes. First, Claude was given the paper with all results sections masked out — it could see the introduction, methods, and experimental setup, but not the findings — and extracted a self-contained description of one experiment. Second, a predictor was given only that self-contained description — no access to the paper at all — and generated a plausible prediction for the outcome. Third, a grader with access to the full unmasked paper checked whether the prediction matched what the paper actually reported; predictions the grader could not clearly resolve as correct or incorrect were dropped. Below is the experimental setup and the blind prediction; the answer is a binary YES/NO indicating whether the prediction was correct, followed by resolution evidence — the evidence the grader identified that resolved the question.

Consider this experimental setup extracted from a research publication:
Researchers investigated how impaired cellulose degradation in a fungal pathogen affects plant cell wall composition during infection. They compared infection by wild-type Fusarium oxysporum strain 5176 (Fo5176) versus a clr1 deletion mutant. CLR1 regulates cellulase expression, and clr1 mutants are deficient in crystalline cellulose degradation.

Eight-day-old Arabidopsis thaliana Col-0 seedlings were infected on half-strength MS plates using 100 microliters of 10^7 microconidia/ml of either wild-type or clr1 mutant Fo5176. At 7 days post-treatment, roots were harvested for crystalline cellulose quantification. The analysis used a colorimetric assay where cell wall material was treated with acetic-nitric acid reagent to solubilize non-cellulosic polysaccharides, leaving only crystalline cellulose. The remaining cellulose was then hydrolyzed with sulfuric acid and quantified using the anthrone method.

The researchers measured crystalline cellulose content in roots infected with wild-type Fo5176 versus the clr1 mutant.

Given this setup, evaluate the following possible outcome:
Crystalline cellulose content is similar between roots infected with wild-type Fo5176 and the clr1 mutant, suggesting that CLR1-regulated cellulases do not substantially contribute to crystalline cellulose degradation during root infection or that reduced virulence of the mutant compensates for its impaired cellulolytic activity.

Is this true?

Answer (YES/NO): NO